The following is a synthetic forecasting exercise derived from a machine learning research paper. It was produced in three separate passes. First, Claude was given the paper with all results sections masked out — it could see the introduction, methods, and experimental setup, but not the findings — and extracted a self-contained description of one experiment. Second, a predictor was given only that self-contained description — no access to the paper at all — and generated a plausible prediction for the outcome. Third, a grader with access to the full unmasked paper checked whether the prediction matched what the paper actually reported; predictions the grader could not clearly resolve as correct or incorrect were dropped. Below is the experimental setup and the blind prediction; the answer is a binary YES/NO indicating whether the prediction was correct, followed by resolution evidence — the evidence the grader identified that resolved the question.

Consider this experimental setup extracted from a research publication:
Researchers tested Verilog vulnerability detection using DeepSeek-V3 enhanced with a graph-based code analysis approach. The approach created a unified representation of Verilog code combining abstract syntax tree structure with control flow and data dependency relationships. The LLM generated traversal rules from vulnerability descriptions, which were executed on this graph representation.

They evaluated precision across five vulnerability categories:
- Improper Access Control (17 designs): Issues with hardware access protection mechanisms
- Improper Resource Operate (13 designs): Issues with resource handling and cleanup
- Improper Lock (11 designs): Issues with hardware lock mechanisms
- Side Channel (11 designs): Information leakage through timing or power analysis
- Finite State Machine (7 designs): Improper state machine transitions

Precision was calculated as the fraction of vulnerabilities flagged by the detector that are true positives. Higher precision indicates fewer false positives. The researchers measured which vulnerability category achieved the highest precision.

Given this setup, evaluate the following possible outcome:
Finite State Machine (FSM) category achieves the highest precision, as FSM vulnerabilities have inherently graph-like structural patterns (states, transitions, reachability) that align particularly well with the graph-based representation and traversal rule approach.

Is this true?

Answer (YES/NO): NO